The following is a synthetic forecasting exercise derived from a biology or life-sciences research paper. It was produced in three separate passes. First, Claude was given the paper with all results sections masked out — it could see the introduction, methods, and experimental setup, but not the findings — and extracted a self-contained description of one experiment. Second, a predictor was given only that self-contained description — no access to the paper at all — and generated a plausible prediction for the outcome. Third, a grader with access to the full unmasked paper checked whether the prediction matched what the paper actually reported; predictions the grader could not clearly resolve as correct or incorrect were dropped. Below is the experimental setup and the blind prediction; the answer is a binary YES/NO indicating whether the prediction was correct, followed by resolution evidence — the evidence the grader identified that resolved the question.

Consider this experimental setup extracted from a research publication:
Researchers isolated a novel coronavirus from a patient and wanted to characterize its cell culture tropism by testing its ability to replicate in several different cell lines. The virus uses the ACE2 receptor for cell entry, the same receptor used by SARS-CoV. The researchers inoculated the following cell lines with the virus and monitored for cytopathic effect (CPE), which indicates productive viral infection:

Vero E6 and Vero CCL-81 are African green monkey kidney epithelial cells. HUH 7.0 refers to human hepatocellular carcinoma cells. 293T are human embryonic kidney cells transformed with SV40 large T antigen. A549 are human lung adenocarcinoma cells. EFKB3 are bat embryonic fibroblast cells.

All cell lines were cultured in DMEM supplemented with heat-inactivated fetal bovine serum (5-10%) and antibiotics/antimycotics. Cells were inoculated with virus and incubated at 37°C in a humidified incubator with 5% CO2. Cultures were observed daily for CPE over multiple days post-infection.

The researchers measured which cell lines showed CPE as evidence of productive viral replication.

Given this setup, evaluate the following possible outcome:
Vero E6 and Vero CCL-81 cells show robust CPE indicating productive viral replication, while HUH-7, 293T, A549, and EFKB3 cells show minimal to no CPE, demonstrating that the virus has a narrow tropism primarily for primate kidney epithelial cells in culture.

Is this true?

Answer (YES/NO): YES